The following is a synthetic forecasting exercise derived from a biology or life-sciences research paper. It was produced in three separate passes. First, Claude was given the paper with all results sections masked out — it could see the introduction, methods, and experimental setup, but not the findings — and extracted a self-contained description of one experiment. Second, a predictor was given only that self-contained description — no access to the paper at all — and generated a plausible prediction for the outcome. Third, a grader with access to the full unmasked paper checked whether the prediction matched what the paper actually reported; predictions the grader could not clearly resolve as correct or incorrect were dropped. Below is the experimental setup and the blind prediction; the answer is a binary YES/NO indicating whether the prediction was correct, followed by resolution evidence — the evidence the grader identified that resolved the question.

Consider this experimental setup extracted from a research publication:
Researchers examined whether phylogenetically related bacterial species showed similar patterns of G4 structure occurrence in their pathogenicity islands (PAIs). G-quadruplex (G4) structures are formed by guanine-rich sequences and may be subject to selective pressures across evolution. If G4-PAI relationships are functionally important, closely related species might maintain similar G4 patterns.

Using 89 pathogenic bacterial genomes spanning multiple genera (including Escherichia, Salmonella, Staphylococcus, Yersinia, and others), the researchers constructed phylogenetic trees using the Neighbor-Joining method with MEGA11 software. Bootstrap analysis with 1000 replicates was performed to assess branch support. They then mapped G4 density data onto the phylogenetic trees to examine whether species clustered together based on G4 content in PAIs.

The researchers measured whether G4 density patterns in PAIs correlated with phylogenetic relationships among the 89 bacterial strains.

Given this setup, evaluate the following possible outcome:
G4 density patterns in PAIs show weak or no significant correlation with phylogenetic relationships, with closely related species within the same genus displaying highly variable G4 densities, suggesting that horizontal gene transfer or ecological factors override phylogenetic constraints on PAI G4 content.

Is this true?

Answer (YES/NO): NO